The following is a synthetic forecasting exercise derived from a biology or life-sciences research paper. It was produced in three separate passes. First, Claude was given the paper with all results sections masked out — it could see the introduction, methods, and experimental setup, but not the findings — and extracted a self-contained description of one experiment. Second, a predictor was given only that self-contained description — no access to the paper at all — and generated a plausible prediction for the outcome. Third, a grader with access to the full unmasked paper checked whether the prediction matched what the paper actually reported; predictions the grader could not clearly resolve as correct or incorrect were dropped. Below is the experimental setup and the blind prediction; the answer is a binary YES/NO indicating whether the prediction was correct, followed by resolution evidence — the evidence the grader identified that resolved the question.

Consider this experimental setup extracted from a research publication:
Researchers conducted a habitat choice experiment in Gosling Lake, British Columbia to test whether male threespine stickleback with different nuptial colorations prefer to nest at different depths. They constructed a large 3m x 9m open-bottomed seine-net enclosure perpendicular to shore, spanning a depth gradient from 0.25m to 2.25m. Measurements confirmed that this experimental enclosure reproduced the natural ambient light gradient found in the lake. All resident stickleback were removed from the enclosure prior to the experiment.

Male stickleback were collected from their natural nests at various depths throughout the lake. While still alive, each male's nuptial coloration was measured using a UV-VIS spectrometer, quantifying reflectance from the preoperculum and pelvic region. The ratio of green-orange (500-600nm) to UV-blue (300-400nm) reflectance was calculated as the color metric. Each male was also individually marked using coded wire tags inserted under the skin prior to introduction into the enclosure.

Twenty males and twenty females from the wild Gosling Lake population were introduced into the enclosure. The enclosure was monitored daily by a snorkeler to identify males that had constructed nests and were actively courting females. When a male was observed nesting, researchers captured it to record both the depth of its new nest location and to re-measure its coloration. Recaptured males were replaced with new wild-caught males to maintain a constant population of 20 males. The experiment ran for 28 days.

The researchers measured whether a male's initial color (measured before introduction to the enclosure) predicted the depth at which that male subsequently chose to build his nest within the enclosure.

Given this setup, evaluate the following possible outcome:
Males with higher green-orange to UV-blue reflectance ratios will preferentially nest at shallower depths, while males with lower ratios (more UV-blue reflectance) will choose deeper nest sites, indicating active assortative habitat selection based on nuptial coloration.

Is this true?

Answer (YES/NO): NO